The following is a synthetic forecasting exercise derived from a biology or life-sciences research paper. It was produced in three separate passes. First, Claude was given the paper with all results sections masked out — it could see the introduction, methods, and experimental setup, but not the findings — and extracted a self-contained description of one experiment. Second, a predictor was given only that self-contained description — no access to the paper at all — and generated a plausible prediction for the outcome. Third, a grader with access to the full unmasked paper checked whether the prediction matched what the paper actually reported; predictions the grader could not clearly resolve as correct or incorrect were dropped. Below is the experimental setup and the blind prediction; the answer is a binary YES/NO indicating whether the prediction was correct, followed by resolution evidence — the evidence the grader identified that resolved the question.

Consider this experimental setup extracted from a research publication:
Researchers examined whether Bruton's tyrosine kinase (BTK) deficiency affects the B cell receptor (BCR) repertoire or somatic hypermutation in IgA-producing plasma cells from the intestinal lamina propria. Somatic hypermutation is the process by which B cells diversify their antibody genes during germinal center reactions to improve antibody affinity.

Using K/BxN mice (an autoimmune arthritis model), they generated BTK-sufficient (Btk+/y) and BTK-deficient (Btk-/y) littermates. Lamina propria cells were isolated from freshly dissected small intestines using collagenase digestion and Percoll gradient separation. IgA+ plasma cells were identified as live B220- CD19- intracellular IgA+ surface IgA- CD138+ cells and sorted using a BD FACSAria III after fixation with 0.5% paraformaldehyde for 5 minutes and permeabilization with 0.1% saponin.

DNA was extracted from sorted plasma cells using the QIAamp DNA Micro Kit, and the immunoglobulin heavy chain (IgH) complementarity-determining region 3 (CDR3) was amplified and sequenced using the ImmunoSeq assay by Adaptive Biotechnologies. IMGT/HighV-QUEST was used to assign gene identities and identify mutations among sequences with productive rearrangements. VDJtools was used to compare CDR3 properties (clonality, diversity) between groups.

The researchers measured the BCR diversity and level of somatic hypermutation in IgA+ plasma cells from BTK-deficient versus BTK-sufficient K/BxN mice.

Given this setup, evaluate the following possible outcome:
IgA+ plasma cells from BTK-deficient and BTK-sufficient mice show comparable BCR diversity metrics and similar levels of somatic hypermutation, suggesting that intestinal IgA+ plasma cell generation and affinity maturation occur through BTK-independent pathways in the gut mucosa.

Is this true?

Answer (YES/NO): YES